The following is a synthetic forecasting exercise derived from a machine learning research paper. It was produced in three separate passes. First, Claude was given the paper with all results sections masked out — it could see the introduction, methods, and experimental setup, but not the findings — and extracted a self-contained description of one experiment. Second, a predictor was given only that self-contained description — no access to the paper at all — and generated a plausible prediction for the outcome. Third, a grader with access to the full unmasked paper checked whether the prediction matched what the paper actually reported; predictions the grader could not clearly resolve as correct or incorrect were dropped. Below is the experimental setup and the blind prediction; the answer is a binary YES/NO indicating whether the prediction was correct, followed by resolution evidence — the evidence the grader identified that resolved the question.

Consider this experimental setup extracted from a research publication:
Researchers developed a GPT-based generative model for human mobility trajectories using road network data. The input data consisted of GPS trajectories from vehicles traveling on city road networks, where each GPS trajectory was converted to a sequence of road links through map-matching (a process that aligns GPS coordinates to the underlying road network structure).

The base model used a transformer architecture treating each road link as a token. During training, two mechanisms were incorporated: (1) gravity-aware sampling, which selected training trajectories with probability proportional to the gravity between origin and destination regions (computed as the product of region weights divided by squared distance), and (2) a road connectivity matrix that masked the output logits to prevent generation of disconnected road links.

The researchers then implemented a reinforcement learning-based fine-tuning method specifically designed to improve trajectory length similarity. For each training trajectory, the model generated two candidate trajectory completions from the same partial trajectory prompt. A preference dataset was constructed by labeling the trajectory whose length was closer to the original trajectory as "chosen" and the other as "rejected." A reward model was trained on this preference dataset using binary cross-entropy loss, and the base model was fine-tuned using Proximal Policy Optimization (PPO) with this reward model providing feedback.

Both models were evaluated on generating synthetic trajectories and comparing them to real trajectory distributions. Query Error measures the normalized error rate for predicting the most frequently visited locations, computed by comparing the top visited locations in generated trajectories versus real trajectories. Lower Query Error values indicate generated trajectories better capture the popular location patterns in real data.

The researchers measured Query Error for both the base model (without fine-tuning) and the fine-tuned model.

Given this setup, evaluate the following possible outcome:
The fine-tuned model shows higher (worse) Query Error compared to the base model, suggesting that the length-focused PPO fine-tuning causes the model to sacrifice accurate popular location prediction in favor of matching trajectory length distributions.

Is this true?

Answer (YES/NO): YES